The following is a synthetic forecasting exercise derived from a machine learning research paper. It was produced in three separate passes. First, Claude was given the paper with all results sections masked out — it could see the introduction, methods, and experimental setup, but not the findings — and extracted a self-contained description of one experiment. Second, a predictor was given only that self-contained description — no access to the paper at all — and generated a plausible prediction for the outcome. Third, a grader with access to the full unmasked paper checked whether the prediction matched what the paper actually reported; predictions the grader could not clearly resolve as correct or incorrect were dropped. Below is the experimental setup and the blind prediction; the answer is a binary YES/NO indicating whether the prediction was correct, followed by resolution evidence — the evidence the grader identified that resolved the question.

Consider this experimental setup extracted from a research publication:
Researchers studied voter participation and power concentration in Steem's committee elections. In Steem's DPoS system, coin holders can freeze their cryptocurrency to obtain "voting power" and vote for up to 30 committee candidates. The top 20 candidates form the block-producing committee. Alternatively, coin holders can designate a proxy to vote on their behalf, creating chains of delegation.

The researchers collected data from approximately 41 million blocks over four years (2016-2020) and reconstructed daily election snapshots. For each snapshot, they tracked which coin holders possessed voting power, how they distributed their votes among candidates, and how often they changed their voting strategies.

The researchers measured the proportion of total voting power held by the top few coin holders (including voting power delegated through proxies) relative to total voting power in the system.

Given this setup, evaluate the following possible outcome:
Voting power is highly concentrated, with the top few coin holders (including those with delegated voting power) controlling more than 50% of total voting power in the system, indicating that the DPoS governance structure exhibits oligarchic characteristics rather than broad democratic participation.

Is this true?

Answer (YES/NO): YES